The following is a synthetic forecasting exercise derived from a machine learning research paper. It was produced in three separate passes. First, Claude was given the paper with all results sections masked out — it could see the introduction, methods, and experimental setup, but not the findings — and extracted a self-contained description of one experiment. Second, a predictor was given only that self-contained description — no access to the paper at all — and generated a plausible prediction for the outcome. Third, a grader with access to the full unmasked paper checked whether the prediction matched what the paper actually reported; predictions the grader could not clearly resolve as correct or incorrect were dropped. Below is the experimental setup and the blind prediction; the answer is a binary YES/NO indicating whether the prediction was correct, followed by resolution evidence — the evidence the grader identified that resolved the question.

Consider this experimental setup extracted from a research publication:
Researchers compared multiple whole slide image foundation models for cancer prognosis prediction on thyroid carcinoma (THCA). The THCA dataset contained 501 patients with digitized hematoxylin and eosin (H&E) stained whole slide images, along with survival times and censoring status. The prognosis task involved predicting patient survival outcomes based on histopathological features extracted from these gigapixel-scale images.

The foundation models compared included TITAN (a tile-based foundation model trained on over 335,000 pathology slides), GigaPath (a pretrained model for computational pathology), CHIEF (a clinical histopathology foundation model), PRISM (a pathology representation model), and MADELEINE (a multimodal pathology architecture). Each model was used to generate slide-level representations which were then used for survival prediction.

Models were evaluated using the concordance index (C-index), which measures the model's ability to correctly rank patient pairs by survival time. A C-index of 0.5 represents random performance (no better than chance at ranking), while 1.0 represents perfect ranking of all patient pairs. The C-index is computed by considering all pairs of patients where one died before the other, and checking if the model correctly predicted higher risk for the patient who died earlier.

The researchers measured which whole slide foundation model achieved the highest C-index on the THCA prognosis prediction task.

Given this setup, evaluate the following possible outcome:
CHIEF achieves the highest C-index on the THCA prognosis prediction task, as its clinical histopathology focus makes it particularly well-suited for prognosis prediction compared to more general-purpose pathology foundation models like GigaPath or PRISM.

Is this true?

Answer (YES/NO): NO